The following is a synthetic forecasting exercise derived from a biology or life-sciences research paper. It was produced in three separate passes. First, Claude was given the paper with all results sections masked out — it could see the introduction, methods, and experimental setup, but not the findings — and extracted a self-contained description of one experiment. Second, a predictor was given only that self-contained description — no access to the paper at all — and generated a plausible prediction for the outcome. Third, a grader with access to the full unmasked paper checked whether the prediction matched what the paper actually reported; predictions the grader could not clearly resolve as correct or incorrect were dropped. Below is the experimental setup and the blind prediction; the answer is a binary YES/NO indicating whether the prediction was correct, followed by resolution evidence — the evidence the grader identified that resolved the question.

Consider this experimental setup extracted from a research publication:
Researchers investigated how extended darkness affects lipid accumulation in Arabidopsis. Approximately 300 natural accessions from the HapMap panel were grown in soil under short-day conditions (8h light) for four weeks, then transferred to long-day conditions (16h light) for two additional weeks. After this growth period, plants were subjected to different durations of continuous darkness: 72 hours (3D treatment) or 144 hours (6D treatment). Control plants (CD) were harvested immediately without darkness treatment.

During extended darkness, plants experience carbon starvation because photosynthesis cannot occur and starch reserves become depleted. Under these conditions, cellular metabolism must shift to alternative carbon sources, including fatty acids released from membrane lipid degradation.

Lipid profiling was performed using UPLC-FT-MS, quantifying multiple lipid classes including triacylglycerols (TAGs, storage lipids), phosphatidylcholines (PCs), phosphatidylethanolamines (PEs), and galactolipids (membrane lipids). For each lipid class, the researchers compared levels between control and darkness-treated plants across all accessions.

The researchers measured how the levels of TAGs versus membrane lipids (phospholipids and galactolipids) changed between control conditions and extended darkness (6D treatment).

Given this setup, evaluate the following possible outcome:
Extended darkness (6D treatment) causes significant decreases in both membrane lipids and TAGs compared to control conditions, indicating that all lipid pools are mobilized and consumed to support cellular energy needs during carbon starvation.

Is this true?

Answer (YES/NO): NO